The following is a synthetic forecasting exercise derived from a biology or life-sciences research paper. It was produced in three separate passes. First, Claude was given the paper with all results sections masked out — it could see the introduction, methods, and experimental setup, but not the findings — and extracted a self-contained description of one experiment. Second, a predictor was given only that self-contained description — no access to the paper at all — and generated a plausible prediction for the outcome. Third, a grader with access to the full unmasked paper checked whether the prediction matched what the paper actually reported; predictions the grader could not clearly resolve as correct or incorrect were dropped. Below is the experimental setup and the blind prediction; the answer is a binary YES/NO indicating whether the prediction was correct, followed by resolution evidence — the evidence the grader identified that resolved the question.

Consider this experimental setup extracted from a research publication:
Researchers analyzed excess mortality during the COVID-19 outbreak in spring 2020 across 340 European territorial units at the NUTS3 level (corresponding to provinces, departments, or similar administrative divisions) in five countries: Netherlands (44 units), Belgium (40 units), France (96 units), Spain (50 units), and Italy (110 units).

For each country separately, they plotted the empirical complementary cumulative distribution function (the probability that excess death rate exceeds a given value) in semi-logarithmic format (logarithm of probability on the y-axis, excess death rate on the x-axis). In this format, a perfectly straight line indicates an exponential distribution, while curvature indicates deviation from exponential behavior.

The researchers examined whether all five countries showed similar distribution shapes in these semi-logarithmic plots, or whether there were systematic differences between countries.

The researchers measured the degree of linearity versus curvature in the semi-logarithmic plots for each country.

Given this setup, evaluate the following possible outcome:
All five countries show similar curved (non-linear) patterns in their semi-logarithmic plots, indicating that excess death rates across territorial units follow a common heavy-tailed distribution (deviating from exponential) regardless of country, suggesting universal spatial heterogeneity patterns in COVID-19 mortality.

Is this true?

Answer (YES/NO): NO